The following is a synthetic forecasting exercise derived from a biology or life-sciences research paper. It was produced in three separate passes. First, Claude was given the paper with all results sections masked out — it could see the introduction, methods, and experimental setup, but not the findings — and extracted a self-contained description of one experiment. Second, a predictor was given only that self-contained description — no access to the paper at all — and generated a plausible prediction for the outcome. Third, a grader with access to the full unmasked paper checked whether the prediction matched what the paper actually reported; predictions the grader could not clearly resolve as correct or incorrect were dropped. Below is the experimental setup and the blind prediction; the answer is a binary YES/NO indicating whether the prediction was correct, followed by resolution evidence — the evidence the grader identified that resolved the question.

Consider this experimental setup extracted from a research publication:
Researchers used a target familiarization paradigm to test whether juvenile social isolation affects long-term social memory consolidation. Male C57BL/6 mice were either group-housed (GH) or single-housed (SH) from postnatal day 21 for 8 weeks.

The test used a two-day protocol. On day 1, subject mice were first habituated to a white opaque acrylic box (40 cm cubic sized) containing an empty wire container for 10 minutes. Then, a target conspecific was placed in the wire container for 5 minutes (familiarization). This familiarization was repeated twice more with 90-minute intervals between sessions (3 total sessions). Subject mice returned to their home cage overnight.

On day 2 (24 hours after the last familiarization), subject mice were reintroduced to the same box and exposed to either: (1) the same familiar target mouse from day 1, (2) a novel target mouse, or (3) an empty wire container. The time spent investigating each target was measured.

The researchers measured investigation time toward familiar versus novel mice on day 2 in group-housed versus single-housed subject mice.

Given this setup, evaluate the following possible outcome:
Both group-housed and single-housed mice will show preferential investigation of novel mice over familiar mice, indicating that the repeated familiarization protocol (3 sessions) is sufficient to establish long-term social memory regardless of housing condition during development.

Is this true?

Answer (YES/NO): NO